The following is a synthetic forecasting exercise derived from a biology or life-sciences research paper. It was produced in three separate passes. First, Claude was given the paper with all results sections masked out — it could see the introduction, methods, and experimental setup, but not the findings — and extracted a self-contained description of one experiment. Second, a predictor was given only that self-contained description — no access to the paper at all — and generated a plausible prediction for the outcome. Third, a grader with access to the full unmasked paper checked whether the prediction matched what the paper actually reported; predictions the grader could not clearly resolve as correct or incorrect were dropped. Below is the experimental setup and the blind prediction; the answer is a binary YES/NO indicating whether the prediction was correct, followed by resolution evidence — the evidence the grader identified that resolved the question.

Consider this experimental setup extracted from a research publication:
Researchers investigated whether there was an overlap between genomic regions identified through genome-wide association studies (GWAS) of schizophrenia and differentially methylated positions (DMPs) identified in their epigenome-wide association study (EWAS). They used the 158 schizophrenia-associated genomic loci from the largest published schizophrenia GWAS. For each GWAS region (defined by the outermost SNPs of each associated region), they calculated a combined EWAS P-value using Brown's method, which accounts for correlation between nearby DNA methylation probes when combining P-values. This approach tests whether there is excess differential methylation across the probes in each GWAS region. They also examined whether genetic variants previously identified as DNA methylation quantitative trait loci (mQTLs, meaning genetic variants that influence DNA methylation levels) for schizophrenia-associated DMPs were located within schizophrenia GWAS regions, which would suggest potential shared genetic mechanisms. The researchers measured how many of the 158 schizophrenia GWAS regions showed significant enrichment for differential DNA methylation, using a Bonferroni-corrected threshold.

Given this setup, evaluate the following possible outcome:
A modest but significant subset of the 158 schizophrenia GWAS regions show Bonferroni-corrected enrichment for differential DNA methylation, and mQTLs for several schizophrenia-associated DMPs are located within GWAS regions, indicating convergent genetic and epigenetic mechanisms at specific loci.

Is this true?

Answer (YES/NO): YES